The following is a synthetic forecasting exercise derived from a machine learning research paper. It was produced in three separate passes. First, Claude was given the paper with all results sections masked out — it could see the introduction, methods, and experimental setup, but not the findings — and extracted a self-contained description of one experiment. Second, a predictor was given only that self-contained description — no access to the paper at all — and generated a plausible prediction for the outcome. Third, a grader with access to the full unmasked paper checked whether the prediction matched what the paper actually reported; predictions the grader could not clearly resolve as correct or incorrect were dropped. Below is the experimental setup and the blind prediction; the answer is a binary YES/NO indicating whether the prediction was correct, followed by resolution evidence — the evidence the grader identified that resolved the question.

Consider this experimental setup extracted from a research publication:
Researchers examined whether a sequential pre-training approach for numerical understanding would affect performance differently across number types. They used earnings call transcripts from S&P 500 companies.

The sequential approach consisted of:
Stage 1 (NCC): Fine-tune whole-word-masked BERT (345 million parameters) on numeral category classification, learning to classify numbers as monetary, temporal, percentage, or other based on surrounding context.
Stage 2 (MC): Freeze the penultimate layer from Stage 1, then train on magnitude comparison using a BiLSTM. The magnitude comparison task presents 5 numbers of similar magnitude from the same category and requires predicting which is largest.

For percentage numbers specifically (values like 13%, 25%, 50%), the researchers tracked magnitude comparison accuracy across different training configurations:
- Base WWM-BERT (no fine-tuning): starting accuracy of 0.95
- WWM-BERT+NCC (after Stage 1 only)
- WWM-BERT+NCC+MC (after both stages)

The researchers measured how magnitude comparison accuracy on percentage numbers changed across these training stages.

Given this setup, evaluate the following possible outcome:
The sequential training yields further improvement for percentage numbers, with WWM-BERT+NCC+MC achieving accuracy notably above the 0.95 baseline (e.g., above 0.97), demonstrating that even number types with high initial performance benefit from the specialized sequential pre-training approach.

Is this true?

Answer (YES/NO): YES